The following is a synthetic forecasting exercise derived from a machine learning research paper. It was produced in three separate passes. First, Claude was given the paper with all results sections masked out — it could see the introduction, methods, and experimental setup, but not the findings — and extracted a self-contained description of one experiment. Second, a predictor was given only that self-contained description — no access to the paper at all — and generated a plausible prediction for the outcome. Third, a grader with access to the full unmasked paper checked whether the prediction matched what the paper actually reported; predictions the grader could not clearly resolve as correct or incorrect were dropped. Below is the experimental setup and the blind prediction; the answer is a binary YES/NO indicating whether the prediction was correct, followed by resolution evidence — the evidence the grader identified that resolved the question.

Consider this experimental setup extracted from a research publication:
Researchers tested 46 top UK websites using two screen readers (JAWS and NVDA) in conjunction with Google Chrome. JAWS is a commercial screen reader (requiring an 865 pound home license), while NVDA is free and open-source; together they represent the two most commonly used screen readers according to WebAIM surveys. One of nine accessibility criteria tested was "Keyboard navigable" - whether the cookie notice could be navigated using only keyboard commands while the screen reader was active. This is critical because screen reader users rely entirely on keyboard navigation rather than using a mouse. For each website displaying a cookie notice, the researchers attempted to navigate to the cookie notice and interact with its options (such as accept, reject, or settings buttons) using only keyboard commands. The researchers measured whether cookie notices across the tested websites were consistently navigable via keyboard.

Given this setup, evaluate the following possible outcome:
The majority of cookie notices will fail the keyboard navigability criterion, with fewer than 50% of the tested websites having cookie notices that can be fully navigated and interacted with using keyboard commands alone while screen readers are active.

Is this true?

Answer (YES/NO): NO